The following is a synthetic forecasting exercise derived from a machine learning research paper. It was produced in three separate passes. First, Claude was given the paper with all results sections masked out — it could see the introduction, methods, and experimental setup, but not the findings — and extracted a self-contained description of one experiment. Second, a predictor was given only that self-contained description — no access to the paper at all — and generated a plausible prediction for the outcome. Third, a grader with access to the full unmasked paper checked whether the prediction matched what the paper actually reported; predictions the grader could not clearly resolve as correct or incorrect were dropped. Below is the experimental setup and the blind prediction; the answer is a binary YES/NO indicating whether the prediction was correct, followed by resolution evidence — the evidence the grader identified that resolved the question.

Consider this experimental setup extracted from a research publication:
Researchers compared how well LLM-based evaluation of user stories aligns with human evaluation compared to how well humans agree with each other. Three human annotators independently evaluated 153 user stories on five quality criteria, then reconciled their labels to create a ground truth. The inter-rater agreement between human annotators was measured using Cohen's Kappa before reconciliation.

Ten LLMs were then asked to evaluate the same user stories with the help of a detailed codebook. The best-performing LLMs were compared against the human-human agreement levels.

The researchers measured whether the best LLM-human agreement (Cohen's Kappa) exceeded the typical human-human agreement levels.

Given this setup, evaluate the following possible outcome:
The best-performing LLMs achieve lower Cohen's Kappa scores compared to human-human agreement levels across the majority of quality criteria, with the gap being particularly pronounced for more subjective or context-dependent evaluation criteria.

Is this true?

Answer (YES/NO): NO